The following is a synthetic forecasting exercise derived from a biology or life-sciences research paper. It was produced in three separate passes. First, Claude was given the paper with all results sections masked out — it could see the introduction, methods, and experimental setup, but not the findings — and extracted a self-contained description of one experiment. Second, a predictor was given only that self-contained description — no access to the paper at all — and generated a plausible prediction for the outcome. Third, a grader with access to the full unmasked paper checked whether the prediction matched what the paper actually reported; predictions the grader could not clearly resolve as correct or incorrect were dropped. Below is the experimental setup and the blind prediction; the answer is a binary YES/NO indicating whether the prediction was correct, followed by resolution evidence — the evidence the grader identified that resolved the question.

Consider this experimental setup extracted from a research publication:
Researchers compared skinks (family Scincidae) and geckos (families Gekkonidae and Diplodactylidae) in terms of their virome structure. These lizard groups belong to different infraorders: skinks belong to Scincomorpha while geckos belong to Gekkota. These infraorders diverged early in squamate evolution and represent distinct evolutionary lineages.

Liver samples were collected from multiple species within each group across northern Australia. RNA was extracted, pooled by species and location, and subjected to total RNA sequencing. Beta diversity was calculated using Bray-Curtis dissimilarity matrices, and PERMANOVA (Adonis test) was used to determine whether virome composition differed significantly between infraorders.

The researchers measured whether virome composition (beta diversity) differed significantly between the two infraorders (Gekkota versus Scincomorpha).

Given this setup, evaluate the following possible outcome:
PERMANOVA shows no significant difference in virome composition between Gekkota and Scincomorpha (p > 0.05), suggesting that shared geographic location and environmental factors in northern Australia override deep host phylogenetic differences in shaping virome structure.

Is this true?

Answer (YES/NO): YES